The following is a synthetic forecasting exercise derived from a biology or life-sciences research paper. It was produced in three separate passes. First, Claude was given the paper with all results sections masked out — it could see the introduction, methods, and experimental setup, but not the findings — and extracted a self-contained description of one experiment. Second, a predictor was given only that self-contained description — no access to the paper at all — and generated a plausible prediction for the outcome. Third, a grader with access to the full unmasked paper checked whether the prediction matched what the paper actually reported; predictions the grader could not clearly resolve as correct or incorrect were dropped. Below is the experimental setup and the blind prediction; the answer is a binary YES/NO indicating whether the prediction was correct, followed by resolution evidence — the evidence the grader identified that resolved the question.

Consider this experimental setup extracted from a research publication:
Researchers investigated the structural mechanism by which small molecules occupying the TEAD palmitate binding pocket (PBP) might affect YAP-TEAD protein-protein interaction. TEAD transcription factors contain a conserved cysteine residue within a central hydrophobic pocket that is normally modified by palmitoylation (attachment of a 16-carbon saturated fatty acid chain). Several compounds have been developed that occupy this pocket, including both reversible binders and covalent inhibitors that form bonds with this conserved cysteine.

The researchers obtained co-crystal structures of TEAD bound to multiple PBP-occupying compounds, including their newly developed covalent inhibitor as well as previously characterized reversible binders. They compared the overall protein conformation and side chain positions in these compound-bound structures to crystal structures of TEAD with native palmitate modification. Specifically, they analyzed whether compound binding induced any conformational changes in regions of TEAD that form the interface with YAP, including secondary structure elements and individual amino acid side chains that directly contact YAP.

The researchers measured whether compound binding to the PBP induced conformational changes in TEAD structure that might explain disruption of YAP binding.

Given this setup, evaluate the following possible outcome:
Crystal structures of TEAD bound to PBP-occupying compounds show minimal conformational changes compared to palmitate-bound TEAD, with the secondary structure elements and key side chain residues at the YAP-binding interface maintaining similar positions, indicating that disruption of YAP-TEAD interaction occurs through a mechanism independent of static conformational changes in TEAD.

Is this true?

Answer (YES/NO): YES